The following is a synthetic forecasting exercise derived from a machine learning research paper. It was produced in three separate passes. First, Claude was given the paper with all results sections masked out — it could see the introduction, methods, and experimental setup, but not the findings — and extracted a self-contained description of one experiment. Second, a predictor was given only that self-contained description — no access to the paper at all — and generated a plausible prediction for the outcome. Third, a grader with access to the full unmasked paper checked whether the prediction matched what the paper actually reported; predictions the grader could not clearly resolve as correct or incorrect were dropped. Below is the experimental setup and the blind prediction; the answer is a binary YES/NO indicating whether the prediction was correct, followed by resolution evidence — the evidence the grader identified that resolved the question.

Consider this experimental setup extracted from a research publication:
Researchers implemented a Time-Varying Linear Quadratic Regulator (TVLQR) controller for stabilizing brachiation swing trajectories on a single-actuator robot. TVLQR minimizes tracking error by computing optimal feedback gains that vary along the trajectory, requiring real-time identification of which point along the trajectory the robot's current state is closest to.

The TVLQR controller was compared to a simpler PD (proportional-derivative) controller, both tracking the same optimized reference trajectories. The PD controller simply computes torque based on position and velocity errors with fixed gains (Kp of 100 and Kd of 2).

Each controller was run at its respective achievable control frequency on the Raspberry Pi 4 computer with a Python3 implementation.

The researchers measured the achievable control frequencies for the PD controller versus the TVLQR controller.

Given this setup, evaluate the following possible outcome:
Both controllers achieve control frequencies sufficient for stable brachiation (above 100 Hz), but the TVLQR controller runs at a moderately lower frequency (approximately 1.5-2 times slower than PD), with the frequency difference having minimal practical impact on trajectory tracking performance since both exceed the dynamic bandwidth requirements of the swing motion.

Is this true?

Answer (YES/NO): NO